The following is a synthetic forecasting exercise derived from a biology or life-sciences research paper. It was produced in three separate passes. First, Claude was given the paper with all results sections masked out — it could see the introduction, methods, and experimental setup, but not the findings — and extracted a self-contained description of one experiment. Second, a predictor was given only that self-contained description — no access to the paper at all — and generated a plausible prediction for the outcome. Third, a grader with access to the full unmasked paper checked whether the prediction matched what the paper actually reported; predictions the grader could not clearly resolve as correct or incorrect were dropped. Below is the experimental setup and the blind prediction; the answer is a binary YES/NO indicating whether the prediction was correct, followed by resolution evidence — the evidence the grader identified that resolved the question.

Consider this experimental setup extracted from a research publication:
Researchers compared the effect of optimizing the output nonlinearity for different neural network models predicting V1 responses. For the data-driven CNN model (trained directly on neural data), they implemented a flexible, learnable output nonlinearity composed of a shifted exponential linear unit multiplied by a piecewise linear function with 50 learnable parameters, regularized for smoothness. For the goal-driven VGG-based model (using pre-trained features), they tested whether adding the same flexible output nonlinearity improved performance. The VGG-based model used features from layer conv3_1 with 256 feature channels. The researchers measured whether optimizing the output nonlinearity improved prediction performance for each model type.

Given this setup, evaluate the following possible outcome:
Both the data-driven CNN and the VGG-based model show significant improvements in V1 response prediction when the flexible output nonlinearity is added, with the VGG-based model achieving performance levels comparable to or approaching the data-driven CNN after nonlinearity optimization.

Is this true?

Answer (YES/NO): NO